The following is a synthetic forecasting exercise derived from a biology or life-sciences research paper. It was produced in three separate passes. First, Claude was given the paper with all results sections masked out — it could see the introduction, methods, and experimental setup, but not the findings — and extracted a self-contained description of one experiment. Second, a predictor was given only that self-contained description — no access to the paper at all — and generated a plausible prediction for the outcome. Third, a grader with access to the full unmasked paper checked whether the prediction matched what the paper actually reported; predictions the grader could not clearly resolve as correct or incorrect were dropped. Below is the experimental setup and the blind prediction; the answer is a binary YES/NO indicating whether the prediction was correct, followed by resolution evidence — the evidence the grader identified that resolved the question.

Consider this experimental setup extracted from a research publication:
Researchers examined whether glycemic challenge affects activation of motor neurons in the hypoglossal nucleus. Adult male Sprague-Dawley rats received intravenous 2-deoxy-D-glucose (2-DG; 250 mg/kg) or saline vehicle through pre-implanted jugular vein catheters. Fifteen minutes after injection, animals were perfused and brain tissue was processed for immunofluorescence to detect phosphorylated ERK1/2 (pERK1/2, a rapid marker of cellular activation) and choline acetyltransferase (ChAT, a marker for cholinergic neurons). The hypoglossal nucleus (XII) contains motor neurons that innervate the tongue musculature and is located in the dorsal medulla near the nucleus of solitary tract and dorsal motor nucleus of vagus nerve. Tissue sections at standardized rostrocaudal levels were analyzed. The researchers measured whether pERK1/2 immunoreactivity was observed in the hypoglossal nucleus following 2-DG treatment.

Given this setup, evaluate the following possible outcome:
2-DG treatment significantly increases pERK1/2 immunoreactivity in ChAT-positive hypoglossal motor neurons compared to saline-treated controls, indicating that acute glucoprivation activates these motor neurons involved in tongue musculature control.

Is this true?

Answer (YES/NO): NO